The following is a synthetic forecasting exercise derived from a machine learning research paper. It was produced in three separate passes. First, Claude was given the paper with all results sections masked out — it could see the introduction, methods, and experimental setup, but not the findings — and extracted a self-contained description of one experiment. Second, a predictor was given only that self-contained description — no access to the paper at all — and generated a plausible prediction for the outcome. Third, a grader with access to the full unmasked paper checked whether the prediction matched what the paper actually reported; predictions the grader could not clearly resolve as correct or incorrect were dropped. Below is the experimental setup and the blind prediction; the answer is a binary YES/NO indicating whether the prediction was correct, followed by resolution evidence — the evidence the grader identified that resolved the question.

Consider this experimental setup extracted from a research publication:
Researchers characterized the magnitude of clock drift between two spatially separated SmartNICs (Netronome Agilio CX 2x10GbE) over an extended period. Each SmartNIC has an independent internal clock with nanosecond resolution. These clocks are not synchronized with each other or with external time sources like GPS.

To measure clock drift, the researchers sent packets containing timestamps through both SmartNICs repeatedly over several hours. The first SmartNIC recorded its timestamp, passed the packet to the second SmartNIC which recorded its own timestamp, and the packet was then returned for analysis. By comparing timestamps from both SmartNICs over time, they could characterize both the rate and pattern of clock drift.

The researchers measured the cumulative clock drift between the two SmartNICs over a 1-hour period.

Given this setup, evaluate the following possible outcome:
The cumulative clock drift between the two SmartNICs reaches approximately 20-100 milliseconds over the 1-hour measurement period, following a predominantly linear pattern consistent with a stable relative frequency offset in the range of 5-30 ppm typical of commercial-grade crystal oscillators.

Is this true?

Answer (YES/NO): YES